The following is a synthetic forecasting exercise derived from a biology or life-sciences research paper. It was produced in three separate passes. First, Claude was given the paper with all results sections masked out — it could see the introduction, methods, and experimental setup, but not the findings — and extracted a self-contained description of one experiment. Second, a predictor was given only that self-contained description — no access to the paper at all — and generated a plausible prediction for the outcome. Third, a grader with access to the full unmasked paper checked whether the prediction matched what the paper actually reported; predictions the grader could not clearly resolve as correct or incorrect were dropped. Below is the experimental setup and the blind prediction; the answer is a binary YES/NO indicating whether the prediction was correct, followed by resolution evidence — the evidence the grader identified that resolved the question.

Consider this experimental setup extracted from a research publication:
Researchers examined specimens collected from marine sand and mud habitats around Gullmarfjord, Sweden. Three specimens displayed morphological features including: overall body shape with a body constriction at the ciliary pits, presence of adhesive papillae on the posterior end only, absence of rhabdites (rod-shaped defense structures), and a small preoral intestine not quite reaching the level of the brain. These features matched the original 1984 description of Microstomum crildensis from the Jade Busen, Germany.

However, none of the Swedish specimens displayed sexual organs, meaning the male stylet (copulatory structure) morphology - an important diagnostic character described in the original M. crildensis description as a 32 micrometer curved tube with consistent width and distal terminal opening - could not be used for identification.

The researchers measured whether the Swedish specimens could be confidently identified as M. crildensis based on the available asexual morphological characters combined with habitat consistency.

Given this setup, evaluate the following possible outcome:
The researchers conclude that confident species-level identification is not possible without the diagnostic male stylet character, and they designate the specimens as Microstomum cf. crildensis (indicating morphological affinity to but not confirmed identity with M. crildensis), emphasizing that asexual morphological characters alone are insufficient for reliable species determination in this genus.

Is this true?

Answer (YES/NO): NO